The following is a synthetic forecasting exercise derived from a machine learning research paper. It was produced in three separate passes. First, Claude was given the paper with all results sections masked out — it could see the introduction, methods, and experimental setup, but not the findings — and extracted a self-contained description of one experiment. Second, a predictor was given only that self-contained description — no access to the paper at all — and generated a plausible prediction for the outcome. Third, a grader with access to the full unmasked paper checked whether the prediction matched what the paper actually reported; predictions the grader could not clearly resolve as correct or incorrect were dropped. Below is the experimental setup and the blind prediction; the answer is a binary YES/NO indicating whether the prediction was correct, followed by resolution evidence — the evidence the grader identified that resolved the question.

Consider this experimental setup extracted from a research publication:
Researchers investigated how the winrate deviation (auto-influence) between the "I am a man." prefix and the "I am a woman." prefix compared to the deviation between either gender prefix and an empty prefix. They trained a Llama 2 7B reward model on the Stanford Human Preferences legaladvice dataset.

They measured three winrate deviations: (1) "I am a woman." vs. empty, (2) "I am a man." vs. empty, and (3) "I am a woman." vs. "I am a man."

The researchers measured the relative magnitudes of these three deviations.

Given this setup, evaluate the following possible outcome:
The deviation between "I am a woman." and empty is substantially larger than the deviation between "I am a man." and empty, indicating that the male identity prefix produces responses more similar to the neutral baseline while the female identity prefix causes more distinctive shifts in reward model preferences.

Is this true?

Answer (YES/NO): NO